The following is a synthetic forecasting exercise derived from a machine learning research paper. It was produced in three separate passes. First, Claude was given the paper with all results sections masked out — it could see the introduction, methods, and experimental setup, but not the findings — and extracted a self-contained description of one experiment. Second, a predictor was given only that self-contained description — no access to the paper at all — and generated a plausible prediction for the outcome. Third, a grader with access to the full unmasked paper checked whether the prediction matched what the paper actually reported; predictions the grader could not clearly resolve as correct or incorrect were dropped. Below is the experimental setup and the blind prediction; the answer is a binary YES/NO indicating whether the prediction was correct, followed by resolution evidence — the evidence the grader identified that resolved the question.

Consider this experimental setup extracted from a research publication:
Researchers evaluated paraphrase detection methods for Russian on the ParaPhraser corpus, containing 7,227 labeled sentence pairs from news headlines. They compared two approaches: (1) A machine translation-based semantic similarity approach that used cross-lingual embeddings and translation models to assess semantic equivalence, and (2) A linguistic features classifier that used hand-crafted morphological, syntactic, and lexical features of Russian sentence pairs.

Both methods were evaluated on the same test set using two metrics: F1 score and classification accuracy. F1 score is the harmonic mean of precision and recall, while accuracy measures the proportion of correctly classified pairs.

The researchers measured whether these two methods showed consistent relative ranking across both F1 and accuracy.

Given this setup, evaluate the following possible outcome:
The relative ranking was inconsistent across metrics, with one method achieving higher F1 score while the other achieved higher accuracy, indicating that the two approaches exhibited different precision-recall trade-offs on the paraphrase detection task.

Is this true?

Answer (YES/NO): YES